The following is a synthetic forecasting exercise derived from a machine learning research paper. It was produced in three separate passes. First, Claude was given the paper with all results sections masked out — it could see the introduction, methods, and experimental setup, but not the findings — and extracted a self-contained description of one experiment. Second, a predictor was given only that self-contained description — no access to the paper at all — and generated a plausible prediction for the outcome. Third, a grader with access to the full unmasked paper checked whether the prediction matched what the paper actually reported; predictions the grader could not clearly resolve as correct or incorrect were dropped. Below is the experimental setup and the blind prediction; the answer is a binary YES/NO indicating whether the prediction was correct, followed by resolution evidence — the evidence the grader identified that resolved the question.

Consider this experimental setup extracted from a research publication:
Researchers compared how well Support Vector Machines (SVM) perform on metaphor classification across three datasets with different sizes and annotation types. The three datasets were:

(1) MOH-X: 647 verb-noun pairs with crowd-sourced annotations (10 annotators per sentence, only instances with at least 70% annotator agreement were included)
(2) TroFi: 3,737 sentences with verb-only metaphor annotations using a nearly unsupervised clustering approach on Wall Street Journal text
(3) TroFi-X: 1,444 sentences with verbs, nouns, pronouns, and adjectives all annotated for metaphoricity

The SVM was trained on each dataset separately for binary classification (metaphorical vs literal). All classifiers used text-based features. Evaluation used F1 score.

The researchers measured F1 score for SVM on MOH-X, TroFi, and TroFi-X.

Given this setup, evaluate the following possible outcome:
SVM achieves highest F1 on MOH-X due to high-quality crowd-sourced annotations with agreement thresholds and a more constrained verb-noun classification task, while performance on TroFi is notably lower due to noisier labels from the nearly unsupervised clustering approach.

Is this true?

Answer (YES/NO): NO